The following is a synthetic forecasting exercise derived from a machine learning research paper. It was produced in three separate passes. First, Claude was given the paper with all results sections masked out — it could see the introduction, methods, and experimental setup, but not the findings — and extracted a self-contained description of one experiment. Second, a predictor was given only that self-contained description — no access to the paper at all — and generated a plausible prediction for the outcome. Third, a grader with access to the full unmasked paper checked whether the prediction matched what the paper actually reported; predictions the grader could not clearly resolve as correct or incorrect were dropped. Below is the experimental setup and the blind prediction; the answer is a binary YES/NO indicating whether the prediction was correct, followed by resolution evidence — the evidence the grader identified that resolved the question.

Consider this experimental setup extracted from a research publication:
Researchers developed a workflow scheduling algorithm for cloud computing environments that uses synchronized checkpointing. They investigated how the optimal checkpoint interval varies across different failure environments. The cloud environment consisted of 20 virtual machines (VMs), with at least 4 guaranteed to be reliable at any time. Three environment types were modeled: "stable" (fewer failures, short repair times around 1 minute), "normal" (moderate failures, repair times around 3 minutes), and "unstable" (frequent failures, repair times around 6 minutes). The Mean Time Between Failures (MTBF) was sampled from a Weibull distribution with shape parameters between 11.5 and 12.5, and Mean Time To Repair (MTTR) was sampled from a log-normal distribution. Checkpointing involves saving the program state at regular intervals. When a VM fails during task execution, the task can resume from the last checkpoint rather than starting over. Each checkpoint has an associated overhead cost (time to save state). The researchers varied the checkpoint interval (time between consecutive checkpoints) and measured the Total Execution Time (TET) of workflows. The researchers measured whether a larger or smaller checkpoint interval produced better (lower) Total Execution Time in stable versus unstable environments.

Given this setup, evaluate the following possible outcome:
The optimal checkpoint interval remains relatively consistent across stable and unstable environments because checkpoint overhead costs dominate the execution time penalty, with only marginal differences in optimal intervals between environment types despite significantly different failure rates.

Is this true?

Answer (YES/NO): NO